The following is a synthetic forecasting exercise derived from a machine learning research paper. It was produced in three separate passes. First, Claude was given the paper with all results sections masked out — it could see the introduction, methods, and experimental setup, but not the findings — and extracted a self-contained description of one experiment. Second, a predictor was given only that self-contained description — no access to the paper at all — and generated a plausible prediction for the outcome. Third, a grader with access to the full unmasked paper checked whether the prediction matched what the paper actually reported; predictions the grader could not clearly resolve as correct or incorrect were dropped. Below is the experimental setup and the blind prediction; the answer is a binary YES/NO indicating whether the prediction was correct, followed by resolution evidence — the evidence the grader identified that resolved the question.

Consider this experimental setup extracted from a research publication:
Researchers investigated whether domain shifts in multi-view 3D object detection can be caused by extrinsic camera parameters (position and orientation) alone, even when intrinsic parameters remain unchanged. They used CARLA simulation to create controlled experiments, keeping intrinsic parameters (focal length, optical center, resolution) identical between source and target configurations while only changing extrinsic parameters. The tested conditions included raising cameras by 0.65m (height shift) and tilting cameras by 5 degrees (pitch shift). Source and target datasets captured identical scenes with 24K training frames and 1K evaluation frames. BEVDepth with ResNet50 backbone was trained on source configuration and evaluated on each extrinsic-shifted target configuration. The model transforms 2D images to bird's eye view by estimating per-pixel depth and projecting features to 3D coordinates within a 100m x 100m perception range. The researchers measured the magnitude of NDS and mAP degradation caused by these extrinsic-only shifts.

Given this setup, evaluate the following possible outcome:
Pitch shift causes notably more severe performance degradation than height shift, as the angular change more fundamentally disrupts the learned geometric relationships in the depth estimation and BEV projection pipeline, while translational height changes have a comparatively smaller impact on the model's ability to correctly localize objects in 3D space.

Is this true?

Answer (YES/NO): NO